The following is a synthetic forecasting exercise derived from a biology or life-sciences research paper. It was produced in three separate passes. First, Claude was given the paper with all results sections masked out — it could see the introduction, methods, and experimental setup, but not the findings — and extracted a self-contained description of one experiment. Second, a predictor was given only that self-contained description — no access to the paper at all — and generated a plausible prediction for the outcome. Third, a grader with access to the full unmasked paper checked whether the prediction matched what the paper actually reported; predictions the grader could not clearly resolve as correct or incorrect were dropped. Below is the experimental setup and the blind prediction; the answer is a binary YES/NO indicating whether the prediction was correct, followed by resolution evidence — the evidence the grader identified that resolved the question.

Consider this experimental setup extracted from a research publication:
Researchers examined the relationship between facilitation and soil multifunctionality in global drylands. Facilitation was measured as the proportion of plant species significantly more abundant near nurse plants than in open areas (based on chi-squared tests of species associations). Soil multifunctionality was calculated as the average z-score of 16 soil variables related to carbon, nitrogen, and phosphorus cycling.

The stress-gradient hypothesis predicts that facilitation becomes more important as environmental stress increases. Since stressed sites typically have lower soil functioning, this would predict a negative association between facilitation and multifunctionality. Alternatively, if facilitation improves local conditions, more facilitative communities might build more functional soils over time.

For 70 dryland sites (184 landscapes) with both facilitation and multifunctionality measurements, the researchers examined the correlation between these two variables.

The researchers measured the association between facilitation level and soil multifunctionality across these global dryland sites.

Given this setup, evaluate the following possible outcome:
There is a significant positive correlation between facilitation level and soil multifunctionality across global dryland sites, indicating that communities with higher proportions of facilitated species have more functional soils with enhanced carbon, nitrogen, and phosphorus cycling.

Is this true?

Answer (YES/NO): NO